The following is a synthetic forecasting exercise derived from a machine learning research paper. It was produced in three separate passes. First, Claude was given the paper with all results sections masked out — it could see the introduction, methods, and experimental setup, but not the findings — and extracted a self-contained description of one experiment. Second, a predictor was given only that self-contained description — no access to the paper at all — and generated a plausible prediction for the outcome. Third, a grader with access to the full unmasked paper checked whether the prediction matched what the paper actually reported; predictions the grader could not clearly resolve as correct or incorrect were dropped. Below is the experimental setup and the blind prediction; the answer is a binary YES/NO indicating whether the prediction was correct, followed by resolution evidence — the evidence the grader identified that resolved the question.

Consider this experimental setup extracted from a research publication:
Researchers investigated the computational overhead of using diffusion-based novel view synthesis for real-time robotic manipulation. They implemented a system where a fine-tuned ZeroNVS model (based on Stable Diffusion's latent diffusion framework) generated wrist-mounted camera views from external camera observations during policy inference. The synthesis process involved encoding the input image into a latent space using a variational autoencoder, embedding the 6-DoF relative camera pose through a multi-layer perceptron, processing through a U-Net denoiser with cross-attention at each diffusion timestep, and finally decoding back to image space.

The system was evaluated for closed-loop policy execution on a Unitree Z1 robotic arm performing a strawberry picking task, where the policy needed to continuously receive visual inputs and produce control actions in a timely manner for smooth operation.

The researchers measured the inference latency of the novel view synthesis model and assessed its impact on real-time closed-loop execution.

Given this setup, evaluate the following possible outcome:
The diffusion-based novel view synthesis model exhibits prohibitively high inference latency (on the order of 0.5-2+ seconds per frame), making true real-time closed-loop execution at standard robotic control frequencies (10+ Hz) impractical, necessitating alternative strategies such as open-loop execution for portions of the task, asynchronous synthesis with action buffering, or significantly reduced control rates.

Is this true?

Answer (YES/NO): NO